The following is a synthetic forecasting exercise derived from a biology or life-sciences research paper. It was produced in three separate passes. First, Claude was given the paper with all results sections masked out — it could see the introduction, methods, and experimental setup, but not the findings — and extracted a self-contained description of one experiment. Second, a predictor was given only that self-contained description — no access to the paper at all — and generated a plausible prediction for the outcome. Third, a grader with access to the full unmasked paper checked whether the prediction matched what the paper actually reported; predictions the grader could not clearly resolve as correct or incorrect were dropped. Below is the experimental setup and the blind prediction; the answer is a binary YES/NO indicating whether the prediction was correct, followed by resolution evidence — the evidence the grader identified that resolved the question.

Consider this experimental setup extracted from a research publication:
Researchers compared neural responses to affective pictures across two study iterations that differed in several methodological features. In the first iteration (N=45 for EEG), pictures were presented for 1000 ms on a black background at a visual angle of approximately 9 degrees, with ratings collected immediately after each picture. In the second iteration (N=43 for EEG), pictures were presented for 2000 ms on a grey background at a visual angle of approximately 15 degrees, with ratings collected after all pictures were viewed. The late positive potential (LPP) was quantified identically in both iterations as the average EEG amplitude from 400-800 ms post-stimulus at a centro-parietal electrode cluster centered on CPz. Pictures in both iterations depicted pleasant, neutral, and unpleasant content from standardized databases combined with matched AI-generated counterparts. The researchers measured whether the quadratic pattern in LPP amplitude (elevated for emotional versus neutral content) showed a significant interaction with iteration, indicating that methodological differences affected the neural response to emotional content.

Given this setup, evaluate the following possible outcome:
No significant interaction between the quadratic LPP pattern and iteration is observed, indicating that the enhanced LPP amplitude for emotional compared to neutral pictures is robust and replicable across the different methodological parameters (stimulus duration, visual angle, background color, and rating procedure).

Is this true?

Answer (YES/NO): YES